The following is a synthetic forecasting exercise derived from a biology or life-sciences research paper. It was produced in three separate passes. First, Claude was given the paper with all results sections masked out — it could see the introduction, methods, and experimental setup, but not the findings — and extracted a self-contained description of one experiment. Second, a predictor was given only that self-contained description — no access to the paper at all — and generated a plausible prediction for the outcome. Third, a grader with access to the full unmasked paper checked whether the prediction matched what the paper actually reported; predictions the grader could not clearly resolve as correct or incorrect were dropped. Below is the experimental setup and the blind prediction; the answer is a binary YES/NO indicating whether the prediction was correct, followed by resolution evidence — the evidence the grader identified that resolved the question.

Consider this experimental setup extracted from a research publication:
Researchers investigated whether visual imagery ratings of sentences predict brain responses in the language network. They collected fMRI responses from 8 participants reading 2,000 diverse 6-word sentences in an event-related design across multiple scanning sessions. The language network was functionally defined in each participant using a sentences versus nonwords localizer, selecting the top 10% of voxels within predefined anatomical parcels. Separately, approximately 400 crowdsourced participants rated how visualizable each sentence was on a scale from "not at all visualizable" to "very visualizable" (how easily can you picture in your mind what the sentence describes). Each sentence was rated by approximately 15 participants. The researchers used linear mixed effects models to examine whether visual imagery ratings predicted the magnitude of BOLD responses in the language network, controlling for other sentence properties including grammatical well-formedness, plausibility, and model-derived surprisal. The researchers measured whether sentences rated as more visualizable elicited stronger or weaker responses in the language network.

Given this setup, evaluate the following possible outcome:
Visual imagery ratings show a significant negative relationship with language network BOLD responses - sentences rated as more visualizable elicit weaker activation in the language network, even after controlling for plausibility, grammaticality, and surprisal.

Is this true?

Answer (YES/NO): NO